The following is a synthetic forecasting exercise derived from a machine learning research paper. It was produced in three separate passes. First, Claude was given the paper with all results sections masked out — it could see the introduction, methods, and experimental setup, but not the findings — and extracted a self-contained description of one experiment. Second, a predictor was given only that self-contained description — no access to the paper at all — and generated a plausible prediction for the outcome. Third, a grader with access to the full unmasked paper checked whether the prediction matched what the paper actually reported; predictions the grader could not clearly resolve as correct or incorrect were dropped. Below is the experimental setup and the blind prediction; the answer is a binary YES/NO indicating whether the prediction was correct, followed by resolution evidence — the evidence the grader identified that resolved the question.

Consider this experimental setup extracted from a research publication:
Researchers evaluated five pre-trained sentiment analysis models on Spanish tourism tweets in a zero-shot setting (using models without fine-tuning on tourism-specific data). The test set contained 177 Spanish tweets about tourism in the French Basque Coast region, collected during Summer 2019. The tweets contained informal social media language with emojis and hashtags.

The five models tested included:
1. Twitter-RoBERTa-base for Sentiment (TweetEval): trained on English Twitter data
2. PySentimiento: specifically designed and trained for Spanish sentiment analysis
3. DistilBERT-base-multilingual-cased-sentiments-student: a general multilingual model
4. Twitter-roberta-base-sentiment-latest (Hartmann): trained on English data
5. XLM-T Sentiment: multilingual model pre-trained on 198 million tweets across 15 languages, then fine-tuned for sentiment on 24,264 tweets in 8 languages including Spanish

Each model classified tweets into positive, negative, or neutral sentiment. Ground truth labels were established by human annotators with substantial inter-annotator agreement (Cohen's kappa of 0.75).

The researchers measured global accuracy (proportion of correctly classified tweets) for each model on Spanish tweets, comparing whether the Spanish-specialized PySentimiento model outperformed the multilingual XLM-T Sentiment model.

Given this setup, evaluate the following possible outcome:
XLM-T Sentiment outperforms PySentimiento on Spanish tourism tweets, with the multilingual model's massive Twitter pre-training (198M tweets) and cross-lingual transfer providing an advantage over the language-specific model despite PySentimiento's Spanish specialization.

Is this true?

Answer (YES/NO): YES